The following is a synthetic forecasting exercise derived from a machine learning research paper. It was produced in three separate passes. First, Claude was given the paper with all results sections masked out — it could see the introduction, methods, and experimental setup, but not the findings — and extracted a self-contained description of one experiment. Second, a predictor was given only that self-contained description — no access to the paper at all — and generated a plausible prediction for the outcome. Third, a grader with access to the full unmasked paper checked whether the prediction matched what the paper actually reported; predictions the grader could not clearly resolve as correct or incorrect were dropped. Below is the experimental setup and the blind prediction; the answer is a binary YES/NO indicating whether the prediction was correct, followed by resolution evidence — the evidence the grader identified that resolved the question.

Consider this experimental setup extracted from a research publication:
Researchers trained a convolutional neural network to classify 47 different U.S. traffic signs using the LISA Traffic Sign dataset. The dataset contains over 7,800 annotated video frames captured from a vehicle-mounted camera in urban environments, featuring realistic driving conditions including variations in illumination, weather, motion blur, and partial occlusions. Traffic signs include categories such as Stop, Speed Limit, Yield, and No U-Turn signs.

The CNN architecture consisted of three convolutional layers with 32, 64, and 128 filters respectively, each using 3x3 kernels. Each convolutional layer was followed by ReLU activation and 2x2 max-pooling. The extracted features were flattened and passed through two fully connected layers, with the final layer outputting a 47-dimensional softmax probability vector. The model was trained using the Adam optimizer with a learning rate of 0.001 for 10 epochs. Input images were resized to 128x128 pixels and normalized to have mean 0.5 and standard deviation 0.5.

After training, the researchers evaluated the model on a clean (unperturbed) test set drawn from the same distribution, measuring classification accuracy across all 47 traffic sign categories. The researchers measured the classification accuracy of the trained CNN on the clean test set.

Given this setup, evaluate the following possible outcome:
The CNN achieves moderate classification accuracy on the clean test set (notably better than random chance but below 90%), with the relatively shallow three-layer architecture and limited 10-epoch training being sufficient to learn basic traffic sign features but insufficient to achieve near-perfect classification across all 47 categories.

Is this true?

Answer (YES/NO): YES